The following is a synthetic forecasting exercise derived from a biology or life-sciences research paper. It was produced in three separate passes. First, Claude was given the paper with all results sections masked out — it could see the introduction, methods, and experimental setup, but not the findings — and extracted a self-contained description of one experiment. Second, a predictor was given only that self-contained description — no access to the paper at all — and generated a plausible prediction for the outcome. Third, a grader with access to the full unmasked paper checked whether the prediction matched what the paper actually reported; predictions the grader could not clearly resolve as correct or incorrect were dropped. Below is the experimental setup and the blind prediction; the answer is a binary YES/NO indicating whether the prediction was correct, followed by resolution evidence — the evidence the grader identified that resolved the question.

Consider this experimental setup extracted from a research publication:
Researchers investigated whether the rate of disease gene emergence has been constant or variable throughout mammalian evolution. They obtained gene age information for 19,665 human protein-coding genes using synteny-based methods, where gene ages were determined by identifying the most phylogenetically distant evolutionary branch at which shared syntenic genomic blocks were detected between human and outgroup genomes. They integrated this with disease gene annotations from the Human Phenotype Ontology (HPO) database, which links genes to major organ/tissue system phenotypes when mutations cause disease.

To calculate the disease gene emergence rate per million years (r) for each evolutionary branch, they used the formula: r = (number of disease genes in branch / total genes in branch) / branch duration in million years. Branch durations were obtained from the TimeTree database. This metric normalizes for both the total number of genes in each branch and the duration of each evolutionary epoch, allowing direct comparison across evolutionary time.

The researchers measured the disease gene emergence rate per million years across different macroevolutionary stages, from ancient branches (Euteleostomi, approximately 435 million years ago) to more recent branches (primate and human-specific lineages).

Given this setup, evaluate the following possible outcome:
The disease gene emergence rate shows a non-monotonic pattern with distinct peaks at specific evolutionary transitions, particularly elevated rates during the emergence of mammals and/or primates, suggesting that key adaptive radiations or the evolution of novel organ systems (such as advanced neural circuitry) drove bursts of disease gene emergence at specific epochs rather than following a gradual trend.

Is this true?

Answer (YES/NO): NO